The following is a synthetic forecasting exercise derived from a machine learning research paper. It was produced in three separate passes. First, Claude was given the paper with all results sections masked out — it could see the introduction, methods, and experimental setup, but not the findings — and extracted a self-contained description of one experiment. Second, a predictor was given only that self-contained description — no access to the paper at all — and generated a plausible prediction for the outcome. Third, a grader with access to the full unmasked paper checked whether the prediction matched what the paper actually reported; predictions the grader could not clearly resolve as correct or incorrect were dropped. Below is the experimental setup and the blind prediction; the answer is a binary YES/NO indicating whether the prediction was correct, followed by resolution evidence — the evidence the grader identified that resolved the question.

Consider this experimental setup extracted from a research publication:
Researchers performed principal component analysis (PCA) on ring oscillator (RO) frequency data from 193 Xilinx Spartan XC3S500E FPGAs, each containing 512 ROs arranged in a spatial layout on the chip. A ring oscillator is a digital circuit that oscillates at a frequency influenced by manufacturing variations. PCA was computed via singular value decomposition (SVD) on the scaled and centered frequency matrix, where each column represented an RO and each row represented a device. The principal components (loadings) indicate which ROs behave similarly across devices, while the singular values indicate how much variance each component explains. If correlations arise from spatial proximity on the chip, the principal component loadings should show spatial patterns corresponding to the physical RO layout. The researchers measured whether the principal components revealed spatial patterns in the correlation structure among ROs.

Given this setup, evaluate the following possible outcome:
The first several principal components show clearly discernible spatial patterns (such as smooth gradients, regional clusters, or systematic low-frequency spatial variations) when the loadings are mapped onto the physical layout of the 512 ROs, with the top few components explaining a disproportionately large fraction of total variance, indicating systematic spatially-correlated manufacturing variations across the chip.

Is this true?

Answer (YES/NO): YES